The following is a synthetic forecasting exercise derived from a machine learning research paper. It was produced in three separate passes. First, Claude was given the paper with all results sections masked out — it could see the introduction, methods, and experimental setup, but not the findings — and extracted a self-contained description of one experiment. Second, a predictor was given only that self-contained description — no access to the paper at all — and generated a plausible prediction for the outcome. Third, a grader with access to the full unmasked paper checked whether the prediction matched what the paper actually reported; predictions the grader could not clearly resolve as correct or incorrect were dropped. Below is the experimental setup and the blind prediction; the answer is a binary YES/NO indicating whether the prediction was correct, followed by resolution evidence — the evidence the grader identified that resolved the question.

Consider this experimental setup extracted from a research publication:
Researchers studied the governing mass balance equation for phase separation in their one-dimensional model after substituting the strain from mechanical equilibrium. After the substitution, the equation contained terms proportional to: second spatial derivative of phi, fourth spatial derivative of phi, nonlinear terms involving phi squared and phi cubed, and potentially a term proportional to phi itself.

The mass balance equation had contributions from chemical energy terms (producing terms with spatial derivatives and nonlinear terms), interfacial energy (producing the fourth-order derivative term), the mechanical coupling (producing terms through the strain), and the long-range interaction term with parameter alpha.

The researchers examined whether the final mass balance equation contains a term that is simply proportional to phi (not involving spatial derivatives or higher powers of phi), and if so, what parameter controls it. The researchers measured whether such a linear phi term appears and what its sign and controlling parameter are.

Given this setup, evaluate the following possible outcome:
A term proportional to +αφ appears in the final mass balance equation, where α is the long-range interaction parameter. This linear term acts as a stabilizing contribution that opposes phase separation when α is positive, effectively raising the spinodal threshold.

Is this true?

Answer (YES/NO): NO